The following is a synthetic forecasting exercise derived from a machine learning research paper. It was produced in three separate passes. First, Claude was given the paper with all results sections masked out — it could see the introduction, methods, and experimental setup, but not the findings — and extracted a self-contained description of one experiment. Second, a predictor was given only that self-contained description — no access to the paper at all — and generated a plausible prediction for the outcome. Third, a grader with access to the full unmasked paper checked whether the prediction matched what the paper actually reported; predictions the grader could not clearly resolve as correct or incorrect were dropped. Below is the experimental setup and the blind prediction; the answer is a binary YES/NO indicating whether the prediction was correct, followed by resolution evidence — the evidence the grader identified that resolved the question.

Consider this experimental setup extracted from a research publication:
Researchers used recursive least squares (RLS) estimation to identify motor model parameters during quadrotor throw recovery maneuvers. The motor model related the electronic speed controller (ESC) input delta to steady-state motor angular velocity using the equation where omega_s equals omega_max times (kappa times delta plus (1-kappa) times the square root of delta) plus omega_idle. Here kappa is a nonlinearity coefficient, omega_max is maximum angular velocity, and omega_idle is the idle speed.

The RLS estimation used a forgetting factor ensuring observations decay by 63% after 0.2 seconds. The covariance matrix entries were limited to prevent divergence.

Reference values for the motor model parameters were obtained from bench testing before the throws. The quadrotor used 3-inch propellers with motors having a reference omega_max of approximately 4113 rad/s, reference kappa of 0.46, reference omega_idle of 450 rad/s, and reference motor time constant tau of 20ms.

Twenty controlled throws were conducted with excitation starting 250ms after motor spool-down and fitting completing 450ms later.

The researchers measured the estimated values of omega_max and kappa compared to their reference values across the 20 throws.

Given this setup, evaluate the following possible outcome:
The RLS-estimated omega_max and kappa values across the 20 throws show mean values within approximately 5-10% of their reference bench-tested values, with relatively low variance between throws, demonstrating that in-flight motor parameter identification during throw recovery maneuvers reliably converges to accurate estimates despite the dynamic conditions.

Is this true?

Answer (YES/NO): NO